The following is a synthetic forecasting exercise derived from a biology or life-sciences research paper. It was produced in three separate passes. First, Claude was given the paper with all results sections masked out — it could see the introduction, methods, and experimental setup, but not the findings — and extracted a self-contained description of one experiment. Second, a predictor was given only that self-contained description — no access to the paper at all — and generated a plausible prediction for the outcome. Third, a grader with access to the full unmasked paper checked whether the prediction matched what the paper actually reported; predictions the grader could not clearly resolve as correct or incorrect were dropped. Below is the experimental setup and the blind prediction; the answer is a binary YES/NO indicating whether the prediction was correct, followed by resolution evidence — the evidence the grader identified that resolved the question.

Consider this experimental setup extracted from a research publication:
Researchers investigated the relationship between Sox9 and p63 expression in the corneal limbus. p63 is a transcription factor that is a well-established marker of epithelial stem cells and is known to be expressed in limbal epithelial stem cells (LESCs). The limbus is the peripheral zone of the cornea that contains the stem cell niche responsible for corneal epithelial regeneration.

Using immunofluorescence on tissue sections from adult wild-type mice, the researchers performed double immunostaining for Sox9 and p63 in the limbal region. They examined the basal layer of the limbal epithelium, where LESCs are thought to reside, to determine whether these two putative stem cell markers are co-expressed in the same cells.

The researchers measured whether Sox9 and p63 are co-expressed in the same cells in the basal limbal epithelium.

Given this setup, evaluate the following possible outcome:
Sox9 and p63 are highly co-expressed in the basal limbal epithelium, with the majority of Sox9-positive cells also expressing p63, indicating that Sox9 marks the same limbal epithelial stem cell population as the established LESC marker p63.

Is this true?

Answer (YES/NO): YES